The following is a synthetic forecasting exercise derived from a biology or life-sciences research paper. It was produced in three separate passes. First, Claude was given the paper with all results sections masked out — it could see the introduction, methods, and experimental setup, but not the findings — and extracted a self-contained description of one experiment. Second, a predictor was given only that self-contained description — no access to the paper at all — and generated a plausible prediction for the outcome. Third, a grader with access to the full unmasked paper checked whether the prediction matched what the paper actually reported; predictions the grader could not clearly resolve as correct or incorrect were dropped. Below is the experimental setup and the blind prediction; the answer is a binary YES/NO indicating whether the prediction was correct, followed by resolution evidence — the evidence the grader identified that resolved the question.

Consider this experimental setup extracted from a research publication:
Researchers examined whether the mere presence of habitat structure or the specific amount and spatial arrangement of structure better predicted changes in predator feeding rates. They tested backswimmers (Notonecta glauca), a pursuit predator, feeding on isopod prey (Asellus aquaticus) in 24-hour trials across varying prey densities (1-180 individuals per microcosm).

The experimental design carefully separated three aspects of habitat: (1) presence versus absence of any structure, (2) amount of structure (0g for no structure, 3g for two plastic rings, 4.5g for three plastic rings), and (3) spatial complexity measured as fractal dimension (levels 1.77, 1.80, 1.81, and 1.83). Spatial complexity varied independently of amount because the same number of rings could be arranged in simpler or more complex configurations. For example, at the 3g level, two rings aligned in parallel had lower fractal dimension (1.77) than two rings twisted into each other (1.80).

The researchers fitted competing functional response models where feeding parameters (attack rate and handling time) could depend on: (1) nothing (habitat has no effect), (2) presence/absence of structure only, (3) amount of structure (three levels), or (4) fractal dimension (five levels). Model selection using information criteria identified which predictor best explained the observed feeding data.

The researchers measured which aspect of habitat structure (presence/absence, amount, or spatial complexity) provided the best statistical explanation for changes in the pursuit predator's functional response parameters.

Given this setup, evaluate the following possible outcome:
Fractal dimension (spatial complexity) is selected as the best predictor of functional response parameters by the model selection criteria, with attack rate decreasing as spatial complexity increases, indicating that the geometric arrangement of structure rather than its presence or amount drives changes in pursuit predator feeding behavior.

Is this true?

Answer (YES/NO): NO